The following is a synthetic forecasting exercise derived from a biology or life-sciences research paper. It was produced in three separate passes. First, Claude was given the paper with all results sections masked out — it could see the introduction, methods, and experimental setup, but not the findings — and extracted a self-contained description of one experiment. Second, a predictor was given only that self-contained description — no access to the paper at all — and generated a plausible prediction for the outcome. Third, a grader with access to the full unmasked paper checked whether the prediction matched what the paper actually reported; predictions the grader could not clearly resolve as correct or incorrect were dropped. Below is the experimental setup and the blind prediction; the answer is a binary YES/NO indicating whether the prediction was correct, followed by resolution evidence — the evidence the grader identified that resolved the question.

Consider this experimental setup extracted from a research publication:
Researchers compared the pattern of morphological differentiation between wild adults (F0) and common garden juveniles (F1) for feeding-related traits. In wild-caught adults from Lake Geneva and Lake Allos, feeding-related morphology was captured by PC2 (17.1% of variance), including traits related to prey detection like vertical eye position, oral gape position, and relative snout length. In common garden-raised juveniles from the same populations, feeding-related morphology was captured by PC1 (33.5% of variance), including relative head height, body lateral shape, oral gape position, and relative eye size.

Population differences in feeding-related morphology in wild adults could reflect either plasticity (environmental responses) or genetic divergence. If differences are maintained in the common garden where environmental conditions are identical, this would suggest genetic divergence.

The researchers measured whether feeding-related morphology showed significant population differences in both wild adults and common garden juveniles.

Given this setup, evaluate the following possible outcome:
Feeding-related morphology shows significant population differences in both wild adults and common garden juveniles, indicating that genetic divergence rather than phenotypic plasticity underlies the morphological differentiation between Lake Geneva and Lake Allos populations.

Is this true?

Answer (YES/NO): NO